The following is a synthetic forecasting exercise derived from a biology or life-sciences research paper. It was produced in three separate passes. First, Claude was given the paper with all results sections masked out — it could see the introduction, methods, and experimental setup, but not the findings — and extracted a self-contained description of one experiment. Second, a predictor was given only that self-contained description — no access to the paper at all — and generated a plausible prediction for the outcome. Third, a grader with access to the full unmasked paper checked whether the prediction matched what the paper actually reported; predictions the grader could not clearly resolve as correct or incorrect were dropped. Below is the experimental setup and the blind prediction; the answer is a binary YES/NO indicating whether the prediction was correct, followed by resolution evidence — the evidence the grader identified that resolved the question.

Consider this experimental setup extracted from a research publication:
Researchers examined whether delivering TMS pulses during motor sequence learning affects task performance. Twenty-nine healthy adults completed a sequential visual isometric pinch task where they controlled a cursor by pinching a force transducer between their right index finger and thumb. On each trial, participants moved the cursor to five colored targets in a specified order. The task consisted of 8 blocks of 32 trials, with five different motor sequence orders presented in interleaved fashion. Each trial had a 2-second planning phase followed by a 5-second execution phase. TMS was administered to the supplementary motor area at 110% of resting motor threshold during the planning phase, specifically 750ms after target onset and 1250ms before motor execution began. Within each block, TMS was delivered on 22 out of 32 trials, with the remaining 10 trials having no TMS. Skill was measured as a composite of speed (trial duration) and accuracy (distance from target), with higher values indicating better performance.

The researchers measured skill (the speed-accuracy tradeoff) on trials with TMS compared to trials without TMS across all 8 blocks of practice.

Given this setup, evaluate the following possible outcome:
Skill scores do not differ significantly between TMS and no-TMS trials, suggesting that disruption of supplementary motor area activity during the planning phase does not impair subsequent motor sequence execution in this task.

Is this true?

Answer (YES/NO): NO